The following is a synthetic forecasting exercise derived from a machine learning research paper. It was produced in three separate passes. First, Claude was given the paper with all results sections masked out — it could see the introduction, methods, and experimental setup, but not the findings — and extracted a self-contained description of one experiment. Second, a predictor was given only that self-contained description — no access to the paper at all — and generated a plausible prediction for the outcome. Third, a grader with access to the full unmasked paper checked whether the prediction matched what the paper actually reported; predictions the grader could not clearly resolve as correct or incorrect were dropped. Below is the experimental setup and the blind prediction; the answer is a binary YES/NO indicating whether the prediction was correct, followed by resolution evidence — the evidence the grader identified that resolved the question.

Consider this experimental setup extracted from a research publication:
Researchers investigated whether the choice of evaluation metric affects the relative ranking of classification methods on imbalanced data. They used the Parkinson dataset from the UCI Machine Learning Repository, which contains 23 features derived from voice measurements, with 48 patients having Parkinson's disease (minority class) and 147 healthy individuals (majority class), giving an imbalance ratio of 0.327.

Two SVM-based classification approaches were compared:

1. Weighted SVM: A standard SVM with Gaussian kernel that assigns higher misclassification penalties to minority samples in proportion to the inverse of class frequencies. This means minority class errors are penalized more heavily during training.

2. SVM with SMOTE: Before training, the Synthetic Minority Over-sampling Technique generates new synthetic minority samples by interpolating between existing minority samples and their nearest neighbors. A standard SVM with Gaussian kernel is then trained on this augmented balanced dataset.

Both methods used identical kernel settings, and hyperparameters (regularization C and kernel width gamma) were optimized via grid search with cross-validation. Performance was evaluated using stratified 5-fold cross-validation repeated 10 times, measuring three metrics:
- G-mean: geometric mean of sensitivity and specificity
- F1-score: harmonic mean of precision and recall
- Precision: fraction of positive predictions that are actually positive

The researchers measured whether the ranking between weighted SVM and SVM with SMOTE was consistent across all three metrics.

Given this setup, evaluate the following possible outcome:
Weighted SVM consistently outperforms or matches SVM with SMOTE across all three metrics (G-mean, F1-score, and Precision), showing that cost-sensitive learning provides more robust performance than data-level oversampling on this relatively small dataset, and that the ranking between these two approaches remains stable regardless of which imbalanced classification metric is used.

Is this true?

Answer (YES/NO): NO